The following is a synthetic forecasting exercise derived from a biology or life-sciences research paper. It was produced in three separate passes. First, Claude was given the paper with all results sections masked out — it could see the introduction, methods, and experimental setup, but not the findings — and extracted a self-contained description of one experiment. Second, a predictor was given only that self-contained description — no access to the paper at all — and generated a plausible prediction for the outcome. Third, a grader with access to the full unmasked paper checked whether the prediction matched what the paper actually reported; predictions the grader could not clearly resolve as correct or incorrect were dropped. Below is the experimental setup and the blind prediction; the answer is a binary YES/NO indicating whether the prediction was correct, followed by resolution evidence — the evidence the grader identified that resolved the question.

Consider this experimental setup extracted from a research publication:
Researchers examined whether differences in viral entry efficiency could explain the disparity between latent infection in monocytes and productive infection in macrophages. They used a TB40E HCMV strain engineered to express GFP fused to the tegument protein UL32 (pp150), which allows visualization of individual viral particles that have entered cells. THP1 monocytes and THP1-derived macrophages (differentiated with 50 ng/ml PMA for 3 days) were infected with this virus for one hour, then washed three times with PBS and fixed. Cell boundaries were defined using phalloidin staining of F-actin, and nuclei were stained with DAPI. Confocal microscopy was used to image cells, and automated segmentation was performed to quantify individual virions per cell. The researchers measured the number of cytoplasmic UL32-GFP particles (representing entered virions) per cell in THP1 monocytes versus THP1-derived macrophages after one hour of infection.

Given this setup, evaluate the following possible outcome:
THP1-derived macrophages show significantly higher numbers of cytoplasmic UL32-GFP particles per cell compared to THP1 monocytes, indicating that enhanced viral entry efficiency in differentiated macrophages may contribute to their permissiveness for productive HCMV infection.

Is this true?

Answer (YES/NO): YES